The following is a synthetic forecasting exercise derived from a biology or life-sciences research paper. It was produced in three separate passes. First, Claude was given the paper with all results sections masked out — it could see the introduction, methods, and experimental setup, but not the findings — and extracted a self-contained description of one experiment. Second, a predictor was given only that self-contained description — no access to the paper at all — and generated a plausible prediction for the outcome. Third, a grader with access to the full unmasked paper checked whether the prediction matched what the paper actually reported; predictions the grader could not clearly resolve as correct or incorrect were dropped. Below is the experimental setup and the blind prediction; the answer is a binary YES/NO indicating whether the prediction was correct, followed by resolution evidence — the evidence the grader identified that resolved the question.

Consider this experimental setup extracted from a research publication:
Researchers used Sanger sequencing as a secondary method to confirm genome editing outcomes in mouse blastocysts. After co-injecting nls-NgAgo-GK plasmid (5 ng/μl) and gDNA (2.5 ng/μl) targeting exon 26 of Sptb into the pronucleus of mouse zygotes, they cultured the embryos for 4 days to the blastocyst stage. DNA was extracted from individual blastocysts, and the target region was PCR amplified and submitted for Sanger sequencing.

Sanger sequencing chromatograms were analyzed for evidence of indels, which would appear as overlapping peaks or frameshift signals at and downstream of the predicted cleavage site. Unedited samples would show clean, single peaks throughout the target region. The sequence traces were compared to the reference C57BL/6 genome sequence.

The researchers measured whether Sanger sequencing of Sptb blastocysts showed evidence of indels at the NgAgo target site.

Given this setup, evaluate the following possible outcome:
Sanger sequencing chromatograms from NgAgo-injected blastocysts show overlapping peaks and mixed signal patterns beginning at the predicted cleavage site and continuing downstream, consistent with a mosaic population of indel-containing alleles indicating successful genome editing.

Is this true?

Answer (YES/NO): NO